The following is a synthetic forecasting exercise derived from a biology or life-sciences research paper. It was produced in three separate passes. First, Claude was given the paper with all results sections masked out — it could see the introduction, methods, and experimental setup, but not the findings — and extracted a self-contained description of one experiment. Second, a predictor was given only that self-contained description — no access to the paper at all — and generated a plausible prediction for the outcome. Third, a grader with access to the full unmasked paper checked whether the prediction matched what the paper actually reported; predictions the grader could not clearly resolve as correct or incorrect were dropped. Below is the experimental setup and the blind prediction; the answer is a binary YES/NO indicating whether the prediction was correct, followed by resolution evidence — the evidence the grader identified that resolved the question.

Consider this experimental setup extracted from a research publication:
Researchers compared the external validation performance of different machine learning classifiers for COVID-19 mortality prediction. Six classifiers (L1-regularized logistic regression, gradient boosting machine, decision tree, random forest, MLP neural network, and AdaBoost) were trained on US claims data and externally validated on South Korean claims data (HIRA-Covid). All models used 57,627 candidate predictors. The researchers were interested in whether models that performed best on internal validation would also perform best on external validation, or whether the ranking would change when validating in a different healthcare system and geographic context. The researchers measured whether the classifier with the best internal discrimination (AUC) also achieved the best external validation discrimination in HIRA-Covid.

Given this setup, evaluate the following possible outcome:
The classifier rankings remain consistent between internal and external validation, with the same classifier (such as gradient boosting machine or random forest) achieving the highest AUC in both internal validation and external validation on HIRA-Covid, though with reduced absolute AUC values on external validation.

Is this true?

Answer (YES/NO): NO